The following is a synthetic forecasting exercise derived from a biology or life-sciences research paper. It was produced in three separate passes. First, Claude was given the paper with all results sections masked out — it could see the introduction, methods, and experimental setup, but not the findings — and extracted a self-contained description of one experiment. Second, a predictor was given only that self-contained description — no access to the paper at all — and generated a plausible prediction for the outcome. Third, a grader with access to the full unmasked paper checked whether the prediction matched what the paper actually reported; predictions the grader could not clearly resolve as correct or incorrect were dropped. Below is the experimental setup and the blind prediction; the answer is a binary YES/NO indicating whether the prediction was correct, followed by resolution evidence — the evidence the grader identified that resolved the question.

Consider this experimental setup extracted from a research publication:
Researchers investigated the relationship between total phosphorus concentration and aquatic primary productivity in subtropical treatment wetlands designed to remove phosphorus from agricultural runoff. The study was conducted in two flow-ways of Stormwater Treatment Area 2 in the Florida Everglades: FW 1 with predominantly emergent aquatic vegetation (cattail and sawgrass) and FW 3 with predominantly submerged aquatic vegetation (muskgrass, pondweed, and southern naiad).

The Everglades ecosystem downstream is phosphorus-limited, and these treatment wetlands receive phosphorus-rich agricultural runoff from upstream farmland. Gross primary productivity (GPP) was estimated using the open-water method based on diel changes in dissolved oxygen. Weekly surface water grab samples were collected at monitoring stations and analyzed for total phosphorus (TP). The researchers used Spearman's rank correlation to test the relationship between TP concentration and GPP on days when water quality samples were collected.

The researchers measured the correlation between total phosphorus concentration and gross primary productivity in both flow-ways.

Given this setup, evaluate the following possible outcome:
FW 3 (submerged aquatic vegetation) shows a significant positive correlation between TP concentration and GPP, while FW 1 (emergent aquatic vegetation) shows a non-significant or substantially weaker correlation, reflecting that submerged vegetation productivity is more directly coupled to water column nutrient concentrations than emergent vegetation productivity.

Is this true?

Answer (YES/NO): NO